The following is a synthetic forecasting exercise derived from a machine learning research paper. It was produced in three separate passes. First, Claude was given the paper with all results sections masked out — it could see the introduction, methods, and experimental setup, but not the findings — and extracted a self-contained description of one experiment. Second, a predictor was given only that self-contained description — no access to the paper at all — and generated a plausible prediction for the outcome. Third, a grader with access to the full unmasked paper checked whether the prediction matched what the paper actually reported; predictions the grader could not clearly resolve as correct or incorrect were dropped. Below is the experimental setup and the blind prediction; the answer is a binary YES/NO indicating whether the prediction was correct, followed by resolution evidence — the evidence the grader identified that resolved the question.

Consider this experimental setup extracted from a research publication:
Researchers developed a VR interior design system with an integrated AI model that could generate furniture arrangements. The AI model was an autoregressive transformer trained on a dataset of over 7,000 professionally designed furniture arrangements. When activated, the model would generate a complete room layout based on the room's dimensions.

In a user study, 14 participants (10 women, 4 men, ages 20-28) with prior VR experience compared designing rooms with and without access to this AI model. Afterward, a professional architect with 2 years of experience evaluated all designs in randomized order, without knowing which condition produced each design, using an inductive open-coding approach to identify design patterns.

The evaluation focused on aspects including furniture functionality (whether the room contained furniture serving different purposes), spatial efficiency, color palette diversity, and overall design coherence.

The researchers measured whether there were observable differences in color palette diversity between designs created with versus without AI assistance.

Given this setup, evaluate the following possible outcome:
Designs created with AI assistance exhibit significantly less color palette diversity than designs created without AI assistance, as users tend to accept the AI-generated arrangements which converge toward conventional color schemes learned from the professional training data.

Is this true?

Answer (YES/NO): NO